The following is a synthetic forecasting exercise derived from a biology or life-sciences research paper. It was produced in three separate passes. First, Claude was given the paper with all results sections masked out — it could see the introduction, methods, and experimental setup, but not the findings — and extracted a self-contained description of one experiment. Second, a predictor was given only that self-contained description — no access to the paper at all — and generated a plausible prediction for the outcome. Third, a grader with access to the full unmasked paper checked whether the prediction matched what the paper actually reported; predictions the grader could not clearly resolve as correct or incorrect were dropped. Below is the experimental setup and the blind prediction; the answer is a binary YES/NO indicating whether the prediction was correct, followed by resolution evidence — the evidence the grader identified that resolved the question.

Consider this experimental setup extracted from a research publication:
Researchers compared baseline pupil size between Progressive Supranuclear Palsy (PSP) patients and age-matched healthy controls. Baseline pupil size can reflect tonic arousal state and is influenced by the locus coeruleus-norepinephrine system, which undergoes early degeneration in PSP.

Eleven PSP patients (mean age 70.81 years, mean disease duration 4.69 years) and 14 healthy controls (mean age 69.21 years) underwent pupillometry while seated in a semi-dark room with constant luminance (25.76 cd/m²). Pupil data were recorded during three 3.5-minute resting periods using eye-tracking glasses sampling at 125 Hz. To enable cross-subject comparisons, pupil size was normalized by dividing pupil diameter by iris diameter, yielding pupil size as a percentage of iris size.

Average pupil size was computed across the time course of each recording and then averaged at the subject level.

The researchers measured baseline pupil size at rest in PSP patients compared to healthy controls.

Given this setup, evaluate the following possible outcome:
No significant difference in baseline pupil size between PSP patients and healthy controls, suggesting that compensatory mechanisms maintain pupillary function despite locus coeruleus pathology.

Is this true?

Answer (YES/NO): NO